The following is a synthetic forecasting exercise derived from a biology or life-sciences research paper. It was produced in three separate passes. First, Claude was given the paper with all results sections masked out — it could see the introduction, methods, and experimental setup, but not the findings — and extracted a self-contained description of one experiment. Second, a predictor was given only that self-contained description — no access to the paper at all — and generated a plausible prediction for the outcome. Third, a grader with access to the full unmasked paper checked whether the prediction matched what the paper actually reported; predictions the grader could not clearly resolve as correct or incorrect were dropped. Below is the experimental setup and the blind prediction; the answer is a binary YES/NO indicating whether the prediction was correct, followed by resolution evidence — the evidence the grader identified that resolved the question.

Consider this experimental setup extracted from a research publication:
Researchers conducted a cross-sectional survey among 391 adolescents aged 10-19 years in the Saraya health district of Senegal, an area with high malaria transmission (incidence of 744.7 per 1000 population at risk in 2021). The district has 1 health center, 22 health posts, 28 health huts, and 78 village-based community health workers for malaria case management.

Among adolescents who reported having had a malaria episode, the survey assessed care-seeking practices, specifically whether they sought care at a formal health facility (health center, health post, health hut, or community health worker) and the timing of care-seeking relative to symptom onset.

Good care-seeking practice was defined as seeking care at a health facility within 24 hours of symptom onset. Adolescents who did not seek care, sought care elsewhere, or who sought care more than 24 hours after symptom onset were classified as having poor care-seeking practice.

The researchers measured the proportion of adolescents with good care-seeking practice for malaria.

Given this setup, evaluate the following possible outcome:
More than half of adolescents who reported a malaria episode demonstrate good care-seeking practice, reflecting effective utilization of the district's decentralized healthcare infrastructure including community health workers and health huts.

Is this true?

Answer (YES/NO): YES